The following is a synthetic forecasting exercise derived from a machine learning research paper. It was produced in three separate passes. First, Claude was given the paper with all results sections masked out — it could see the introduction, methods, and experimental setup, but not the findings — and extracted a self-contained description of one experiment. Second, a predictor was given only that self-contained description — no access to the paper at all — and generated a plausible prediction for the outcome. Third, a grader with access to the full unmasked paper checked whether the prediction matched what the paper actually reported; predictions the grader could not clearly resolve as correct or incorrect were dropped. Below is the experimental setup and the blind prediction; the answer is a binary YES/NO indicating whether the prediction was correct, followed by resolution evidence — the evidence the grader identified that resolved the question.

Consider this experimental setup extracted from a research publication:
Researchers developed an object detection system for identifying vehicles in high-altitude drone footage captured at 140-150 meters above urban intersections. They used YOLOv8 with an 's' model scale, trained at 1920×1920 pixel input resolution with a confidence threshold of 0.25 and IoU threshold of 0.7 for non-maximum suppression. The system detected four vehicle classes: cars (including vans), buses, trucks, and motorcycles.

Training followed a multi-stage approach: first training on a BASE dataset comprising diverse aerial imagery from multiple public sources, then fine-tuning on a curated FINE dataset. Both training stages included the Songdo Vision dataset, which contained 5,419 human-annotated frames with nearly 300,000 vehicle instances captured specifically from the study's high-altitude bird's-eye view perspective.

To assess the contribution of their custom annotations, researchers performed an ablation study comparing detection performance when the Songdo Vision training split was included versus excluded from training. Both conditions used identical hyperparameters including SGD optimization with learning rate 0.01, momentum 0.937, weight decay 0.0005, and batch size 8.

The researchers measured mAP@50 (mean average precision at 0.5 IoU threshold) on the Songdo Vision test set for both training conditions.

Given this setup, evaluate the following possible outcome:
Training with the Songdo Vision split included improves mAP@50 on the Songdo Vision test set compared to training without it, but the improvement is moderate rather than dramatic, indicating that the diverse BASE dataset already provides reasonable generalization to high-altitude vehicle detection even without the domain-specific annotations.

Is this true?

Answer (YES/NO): NO